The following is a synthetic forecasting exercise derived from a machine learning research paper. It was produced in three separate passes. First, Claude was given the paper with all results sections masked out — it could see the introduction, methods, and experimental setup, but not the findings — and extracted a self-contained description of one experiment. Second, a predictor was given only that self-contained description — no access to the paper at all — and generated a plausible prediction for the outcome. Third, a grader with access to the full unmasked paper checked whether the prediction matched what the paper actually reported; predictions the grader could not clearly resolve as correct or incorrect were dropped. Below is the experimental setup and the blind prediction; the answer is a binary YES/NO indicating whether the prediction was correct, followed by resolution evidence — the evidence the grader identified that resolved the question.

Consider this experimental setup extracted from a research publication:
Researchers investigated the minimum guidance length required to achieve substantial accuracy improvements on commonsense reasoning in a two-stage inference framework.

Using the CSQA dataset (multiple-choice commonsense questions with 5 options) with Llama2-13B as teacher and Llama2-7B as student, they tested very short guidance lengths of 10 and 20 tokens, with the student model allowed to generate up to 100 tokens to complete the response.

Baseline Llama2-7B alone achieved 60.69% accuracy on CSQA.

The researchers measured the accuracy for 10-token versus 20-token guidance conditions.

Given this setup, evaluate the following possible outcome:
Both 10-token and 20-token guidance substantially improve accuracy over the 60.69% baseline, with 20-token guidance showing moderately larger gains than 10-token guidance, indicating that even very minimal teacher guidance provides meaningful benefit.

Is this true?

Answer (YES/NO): NO